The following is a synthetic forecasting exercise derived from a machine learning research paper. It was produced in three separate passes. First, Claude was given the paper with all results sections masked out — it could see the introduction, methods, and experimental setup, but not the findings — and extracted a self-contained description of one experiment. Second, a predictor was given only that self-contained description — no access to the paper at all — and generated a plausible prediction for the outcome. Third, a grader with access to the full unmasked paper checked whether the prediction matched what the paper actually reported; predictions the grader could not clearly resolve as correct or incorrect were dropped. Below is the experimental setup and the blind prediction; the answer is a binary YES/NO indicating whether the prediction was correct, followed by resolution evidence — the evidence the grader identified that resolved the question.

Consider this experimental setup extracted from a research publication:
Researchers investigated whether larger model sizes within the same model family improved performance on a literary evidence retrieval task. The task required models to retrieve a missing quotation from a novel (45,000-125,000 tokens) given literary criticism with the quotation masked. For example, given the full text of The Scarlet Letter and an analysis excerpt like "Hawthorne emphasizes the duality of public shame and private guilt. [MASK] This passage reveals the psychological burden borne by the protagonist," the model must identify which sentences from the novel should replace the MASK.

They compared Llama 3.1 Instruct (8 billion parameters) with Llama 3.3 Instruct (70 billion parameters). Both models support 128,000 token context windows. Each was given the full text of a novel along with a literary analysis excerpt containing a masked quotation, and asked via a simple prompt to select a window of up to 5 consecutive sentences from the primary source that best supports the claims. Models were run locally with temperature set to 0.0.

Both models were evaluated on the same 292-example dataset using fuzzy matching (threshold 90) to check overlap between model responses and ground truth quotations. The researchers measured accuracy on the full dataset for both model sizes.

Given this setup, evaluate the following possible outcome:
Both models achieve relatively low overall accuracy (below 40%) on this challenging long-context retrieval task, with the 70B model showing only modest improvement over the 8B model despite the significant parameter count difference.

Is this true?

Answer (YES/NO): NO